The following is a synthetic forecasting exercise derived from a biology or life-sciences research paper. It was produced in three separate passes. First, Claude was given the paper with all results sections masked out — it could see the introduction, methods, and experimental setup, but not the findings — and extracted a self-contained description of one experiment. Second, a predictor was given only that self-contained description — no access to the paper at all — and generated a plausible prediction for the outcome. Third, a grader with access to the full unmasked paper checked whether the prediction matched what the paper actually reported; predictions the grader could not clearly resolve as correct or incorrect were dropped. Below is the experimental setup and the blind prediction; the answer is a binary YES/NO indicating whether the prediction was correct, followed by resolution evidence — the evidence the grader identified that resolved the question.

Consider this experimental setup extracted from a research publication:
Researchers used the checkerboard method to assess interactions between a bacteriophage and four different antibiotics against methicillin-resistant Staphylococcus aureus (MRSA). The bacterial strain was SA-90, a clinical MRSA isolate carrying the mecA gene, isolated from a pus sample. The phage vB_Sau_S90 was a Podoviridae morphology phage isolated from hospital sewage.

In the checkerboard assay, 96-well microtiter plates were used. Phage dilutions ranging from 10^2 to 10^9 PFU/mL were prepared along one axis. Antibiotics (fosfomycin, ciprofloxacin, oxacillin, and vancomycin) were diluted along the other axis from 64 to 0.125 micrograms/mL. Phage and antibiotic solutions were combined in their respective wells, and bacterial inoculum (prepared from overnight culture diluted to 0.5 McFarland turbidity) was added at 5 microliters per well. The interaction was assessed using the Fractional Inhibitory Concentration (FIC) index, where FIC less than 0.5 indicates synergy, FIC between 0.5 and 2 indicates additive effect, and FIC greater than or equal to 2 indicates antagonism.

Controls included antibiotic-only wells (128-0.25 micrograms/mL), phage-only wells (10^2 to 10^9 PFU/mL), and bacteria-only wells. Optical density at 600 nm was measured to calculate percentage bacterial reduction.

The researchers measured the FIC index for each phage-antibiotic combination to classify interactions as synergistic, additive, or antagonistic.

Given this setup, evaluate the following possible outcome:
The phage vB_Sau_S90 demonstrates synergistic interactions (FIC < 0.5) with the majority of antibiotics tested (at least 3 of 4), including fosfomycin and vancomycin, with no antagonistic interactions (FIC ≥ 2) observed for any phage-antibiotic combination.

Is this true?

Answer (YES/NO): YES